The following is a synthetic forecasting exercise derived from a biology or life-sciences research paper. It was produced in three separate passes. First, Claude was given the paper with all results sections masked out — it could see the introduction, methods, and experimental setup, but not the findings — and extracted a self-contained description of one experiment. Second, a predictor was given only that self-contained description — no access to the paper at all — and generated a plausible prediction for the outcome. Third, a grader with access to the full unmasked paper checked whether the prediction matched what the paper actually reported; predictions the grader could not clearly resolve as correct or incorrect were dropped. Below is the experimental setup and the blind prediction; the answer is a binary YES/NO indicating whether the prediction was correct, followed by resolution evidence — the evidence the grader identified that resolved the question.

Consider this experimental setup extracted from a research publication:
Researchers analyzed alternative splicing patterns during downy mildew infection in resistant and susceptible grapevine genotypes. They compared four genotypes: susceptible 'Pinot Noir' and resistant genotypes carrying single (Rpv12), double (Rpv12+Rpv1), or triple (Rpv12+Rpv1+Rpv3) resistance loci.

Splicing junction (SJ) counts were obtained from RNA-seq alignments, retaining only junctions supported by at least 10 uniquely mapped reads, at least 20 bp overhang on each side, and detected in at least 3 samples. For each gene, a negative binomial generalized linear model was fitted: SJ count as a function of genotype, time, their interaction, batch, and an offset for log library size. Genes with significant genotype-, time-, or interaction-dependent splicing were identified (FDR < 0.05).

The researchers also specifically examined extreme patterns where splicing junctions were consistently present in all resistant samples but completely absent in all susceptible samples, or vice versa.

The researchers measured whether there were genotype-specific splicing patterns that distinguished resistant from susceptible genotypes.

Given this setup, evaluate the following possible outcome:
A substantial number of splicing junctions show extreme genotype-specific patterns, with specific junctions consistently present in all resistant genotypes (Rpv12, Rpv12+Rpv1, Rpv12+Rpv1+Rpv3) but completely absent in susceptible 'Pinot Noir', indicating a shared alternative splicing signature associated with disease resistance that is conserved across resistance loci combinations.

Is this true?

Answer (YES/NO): NO